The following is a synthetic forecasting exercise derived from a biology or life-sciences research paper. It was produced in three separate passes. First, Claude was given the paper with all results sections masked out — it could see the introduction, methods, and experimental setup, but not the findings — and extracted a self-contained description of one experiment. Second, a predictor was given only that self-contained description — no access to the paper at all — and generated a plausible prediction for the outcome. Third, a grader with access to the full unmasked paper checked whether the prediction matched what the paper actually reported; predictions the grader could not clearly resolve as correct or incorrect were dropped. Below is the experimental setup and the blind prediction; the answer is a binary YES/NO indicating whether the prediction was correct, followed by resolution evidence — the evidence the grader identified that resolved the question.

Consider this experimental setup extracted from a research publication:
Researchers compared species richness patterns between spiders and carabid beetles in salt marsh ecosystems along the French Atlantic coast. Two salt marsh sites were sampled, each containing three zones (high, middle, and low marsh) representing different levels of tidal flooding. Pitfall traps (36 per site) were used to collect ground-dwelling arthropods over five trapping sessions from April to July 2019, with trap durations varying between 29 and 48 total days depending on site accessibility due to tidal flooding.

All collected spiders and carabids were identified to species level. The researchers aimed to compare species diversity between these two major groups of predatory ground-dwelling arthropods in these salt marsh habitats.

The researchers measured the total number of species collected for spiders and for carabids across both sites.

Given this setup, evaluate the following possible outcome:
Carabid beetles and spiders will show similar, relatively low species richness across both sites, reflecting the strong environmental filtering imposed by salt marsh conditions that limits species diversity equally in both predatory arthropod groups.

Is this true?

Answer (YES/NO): NO